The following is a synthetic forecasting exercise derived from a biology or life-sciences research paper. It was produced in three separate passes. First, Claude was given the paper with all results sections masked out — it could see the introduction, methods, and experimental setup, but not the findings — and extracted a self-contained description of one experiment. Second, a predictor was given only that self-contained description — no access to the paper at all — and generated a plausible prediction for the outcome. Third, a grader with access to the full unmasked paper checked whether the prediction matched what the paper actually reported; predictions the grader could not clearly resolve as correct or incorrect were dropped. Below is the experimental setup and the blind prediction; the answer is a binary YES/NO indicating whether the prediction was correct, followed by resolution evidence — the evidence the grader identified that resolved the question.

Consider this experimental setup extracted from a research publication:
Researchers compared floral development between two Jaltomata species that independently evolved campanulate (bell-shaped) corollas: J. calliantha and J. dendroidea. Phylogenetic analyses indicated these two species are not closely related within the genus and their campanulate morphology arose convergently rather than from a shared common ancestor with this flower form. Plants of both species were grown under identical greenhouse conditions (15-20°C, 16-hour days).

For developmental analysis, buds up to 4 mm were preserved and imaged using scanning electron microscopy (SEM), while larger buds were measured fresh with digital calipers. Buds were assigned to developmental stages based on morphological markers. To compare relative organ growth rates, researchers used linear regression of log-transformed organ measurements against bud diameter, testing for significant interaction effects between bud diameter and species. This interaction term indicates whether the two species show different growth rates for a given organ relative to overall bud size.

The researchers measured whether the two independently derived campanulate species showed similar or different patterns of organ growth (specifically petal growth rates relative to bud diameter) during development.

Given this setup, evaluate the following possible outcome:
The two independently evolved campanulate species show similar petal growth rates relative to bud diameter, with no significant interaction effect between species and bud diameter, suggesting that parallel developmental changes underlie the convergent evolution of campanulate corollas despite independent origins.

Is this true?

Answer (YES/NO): NO